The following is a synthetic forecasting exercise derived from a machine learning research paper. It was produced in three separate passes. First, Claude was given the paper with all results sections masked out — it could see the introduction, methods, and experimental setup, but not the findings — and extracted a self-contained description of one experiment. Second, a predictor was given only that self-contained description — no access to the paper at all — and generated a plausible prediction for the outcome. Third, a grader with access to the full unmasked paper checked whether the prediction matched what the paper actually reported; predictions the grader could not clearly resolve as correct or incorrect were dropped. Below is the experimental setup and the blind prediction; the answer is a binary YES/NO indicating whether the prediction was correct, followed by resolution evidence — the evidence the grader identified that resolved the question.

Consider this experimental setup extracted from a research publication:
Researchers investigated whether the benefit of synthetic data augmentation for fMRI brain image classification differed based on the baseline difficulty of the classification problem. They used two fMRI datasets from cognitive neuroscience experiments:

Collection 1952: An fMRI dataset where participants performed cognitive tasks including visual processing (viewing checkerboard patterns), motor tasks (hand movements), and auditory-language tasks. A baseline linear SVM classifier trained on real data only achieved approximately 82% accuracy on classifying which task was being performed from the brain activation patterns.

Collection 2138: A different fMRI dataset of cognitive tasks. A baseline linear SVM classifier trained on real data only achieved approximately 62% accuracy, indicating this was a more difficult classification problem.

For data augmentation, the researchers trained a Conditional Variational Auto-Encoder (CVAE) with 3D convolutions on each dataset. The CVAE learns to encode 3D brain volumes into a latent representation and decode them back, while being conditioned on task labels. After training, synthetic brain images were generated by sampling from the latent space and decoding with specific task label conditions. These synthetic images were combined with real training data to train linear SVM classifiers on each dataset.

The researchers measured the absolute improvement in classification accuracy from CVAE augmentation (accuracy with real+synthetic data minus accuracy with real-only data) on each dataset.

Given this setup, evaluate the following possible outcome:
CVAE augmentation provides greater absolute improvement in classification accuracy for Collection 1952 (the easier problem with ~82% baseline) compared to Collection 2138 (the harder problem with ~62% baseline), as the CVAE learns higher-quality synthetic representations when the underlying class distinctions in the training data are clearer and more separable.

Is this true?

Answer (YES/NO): NO